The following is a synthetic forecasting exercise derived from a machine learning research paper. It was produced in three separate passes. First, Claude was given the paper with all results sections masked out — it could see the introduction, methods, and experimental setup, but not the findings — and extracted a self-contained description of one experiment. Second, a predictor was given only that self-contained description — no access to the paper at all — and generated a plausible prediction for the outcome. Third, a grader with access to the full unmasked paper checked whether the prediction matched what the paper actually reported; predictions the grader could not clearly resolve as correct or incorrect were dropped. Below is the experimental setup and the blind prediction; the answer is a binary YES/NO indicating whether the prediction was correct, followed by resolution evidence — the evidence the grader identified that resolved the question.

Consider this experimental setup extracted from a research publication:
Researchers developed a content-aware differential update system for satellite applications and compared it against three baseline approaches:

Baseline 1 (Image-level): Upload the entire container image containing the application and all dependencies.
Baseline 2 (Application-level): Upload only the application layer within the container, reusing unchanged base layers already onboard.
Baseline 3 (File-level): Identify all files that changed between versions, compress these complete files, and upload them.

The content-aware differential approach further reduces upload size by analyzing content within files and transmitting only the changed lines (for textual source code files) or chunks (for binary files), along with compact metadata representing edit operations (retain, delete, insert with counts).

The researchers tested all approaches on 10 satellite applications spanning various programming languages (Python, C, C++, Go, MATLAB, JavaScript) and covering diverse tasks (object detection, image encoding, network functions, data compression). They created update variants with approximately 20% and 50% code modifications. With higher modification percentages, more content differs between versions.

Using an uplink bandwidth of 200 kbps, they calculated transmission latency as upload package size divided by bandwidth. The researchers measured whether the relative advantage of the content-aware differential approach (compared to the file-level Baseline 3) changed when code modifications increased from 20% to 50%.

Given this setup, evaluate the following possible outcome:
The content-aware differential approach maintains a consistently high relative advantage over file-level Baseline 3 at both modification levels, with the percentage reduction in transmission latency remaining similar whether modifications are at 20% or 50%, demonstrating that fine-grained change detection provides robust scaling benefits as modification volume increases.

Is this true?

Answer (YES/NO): NO